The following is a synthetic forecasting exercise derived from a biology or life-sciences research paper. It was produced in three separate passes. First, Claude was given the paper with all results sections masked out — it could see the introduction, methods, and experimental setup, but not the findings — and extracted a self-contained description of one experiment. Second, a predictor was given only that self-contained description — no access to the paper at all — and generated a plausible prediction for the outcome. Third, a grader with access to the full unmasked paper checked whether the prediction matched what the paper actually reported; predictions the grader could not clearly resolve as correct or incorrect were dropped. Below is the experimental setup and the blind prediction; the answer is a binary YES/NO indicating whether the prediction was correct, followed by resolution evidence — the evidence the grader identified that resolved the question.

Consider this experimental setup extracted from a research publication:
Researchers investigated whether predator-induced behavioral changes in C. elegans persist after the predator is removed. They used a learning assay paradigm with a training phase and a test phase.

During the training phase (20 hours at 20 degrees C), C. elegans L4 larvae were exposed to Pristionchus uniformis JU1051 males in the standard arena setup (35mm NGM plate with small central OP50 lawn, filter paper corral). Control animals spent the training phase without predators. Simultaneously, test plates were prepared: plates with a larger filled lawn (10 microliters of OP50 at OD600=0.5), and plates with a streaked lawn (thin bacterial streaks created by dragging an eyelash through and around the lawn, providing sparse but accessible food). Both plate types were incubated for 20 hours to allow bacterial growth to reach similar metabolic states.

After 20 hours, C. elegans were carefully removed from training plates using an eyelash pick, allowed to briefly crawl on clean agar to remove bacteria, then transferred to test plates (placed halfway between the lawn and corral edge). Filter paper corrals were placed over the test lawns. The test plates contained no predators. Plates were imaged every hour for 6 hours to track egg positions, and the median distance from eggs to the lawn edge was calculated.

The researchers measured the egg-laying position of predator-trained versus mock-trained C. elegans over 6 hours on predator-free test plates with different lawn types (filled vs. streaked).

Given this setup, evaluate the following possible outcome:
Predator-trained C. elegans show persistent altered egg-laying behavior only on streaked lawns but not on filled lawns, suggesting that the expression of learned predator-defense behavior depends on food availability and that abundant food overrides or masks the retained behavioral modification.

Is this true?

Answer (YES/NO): YES